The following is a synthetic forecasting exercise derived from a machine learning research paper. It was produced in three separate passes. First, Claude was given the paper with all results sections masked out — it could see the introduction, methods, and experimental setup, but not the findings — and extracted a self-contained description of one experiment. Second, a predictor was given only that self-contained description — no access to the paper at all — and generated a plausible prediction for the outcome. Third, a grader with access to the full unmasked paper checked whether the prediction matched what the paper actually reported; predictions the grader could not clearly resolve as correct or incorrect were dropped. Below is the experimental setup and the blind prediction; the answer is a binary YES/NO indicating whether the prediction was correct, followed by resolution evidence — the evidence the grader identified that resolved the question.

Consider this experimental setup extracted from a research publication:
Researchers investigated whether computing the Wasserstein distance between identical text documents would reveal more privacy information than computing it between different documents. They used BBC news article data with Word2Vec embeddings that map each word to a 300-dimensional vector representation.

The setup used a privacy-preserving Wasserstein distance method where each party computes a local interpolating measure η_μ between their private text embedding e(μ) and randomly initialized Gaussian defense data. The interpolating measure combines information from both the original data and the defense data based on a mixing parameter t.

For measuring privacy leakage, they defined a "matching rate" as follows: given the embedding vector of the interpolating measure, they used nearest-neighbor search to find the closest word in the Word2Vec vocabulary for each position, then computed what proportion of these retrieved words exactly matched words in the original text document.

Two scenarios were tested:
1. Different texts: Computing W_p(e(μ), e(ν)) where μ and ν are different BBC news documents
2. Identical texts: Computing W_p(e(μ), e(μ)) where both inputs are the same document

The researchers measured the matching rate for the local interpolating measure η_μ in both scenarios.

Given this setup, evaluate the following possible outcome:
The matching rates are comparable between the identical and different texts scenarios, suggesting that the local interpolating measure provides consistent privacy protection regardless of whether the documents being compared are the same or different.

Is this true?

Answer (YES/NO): NO